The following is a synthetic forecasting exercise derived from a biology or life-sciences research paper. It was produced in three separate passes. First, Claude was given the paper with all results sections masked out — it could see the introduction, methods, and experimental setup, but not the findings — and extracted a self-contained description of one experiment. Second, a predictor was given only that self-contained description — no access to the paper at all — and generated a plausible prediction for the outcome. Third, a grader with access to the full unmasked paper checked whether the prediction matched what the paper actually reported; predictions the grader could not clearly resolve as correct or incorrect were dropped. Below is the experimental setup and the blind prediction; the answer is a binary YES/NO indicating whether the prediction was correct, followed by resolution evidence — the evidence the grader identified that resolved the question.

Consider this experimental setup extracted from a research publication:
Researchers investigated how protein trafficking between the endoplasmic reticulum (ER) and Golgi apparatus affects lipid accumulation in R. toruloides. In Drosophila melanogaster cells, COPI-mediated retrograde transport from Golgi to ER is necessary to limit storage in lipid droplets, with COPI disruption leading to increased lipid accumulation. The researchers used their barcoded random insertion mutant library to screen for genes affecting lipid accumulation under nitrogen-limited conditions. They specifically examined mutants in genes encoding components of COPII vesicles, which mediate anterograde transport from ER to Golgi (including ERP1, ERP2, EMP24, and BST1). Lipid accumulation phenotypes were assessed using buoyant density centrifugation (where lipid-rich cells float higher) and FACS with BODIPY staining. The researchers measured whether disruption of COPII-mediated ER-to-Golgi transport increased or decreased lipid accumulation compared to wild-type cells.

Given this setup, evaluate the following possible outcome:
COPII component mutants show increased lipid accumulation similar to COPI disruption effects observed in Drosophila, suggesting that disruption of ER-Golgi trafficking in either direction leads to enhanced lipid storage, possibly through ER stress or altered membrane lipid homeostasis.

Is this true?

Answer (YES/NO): YES